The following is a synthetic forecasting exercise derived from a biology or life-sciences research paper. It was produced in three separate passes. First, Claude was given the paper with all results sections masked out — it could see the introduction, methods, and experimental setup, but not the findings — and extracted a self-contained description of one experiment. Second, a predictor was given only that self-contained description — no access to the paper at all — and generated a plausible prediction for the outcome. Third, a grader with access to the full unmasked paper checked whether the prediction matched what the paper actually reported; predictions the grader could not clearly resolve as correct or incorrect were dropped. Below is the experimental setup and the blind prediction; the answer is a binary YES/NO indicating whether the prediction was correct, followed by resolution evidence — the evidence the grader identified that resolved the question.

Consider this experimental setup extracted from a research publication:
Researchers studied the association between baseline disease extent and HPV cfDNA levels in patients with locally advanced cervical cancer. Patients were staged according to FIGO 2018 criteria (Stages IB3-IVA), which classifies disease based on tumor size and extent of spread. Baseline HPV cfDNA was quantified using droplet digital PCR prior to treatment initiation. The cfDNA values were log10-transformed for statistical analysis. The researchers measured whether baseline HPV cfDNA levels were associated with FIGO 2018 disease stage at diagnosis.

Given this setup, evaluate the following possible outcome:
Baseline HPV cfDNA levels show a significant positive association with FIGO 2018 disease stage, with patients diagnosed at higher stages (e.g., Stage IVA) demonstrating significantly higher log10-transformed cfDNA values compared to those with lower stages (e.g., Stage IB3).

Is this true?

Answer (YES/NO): NO